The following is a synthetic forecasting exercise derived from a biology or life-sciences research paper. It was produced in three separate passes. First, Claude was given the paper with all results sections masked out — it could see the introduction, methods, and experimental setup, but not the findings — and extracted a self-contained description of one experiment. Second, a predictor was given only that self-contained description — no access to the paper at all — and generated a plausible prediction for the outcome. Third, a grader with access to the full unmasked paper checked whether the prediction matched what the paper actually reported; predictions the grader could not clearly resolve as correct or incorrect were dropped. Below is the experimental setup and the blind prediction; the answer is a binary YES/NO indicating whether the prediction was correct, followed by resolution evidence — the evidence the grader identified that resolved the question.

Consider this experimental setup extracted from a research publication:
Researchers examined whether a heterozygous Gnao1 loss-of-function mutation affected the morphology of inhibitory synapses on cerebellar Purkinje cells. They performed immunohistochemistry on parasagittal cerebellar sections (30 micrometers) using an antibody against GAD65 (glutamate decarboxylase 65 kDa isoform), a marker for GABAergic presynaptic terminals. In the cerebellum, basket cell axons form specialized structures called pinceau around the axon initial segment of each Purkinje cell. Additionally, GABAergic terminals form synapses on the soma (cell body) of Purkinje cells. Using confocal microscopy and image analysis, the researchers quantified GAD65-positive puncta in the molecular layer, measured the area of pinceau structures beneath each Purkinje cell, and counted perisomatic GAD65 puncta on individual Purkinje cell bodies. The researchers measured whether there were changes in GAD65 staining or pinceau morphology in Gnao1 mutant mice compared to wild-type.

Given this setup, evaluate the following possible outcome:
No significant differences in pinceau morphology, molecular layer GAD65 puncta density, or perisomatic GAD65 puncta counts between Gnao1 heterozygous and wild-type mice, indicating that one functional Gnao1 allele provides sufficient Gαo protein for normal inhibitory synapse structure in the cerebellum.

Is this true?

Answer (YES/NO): YES